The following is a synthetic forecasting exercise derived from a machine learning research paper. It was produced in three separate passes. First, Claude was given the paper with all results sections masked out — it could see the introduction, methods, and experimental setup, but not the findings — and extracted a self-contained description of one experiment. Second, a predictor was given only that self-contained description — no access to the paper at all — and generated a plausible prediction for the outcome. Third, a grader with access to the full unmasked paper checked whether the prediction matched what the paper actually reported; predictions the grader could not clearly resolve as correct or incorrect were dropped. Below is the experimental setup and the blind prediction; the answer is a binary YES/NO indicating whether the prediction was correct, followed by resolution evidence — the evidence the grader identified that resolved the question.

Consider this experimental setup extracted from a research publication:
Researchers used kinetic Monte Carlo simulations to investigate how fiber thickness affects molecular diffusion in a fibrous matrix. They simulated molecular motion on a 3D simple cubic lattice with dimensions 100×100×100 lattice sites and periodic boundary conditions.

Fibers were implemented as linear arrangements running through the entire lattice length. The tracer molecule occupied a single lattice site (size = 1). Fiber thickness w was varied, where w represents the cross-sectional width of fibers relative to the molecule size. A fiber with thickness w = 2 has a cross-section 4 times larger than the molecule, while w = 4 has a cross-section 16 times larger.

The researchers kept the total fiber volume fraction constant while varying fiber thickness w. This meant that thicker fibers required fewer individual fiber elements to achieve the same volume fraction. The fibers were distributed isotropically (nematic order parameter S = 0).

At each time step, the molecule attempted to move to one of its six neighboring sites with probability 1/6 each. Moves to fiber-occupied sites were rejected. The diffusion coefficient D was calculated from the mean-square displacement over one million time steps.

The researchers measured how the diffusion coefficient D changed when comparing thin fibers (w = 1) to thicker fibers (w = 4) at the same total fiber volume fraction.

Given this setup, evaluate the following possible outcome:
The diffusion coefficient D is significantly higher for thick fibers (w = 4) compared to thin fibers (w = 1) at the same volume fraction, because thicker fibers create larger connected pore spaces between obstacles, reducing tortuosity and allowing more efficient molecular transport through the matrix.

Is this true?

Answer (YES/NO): YES